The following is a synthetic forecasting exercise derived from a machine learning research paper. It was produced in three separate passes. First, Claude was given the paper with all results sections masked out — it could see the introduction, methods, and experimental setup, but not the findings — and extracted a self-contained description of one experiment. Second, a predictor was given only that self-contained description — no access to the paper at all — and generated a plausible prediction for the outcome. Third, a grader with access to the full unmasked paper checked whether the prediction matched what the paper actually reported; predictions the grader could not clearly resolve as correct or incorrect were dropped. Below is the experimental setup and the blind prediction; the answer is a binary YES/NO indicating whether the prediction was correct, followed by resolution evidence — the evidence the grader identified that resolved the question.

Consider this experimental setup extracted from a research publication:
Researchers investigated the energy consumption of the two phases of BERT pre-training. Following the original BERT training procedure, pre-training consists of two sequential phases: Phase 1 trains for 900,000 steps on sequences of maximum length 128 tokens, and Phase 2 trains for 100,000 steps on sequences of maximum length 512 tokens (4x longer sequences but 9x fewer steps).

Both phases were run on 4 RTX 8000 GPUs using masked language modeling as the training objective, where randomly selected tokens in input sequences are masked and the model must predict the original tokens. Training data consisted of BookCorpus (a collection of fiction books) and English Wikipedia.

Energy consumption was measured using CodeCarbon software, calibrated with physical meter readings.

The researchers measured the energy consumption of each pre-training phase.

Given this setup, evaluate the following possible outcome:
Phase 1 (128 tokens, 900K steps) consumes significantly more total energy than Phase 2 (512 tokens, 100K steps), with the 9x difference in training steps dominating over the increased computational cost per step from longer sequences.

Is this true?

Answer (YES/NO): NO